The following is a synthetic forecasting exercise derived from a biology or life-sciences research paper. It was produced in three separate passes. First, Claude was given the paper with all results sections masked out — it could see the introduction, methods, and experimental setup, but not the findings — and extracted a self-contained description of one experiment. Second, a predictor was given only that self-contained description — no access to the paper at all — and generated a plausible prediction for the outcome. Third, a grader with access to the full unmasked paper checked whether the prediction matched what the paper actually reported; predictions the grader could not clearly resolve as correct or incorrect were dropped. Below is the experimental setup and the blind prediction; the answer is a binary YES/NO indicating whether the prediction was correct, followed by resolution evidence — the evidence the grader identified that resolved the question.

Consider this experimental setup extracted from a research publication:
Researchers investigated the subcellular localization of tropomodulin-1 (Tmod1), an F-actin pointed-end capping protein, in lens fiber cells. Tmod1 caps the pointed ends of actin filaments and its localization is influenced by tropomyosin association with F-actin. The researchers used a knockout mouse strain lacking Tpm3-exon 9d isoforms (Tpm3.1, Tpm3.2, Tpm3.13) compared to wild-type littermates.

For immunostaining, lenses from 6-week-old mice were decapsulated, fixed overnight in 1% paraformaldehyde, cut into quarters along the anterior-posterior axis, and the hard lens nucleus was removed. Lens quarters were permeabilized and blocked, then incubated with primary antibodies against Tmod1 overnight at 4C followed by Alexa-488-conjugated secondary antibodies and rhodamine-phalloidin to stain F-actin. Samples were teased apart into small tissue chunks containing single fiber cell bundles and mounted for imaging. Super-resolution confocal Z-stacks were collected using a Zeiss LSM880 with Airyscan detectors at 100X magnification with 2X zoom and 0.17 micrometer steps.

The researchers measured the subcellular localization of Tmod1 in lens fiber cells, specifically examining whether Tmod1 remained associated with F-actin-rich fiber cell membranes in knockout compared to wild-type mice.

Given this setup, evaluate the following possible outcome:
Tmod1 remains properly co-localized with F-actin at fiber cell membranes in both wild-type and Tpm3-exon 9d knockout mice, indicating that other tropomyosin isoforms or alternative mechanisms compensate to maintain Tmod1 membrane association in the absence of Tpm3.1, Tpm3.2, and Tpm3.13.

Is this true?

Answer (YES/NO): NO